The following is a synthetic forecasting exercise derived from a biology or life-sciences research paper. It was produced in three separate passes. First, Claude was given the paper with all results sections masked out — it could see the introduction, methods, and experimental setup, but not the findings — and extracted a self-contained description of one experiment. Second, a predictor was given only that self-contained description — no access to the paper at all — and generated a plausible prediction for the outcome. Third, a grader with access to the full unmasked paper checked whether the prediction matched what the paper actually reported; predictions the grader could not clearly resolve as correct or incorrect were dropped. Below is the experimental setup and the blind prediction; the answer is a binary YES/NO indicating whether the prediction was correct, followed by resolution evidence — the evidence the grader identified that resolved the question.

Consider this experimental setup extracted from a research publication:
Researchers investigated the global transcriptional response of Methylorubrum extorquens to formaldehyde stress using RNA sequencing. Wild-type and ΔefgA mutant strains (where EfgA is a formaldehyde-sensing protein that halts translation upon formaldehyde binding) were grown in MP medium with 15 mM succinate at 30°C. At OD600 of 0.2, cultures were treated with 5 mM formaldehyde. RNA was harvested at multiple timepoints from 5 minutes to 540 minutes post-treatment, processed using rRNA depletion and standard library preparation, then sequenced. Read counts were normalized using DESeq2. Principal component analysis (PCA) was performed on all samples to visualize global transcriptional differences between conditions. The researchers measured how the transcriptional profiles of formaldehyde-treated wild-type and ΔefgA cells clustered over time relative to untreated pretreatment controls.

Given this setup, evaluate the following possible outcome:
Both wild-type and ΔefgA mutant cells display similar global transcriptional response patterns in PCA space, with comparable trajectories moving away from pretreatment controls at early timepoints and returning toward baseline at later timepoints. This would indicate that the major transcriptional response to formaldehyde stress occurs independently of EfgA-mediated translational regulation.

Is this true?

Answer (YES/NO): NO